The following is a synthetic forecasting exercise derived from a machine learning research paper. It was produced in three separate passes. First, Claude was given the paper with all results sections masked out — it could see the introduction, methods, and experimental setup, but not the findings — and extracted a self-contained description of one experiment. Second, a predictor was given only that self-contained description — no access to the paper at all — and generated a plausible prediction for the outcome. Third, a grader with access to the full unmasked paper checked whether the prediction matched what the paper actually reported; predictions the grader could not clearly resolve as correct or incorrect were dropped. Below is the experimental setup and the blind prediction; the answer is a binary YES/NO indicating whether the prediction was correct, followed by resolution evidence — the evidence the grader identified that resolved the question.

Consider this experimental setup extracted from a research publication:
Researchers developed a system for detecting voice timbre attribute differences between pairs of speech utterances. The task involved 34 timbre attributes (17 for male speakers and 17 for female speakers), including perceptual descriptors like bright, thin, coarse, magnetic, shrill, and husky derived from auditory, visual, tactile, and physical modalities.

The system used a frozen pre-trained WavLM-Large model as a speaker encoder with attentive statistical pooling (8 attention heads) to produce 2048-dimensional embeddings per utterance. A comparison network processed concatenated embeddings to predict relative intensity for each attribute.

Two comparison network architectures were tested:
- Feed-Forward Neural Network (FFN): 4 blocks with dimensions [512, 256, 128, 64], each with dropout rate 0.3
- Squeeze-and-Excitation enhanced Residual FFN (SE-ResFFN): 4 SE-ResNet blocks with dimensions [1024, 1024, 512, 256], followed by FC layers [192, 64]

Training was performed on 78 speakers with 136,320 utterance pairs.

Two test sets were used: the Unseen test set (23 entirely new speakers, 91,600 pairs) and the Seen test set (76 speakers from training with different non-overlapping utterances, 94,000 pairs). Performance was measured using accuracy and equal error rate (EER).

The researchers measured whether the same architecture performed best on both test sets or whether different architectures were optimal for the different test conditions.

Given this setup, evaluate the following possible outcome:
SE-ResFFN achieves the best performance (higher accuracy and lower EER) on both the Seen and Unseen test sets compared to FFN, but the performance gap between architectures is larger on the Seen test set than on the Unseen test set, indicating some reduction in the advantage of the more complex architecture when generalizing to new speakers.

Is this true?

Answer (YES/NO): NO